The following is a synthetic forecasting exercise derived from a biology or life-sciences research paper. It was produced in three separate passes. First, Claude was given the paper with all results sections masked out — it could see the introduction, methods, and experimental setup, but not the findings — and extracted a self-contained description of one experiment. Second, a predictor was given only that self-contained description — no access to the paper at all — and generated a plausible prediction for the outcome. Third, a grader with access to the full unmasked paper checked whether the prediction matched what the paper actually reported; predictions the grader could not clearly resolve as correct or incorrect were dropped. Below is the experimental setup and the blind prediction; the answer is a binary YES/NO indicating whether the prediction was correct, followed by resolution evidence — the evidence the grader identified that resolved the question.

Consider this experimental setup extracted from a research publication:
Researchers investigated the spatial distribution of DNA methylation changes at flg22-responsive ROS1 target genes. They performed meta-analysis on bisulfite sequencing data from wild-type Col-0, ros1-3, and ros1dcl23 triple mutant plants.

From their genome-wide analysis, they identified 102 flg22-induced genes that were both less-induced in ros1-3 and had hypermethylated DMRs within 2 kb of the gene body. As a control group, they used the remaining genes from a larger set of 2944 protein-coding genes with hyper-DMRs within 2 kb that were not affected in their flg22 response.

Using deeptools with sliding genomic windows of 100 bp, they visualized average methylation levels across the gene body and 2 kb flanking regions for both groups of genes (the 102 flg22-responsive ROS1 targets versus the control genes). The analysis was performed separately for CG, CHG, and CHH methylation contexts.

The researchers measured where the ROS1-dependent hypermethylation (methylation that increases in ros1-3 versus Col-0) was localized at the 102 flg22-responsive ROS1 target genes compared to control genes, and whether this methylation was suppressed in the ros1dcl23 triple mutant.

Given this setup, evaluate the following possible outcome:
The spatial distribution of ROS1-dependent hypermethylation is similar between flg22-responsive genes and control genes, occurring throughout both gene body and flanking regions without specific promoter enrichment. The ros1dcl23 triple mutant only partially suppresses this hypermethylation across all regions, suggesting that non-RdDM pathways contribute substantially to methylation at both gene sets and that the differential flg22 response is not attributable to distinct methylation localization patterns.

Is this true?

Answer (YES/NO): NO